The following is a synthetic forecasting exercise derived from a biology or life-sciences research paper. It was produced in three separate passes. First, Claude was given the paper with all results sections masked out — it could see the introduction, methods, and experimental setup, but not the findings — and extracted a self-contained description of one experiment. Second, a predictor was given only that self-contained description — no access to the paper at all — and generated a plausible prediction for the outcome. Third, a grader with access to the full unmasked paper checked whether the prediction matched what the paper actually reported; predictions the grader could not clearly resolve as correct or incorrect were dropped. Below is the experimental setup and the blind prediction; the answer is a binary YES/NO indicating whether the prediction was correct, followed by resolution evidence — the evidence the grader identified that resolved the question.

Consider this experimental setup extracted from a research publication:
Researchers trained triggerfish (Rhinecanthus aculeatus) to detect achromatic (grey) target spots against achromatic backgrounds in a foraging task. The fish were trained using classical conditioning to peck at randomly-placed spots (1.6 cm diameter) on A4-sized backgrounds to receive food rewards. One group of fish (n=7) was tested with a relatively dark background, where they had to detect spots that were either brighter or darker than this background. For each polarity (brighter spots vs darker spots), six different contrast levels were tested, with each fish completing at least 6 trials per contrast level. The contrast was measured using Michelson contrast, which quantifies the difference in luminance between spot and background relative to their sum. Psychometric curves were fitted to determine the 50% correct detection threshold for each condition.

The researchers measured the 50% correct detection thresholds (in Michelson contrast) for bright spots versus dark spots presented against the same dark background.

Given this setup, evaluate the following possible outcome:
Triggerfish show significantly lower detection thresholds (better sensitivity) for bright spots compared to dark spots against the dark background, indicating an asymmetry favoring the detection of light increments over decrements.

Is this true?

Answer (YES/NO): NO